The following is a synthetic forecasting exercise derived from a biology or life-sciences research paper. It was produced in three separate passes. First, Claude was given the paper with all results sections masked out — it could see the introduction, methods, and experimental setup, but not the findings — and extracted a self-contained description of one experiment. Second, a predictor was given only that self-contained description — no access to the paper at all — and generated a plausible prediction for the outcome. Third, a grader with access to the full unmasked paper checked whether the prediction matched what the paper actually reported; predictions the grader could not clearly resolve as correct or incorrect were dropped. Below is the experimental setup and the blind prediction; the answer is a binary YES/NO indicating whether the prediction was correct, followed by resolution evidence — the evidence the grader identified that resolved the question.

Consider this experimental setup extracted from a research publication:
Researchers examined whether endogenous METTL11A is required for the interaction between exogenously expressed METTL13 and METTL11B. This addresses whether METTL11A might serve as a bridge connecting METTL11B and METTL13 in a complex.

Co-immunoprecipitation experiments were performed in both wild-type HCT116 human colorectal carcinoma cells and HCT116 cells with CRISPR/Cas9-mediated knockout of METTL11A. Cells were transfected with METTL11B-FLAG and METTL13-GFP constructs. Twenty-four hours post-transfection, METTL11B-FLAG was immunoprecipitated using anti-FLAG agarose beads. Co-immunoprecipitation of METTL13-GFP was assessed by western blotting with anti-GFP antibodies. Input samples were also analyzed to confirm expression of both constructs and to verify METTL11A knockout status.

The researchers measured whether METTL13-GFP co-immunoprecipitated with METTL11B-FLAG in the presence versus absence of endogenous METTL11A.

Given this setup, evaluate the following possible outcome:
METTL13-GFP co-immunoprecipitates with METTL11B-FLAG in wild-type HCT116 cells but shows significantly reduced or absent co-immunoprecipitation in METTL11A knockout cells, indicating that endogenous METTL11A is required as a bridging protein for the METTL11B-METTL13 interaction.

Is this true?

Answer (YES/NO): NO